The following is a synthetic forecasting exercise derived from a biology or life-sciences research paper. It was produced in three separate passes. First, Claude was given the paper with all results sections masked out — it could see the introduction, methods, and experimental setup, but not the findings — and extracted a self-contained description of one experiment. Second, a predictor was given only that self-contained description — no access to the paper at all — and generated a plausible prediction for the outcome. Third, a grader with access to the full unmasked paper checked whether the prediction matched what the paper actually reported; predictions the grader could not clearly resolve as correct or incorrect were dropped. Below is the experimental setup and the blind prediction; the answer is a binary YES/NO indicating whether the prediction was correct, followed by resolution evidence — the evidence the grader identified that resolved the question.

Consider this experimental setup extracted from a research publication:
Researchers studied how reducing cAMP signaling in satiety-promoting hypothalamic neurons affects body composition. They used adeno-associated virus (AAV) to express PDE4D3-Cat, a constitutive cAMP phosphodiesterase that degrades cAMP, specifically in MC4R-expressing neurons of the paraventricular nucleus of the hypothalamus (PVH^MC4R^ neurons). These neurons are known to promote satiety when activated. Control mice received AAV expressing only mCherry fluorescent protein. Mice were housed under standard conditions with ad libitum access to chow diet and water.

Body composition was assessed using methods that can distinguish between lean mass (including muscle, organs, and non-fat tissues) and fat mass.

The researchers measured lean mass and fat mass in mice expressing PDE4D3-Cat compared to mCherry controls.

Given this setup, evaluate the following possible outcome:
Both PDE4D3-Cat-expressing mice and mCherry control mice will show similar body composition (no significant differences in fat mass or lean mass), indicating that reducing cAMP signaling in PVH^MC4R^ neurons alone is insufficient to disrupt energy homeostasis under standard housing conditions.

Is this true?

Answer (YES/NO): NO